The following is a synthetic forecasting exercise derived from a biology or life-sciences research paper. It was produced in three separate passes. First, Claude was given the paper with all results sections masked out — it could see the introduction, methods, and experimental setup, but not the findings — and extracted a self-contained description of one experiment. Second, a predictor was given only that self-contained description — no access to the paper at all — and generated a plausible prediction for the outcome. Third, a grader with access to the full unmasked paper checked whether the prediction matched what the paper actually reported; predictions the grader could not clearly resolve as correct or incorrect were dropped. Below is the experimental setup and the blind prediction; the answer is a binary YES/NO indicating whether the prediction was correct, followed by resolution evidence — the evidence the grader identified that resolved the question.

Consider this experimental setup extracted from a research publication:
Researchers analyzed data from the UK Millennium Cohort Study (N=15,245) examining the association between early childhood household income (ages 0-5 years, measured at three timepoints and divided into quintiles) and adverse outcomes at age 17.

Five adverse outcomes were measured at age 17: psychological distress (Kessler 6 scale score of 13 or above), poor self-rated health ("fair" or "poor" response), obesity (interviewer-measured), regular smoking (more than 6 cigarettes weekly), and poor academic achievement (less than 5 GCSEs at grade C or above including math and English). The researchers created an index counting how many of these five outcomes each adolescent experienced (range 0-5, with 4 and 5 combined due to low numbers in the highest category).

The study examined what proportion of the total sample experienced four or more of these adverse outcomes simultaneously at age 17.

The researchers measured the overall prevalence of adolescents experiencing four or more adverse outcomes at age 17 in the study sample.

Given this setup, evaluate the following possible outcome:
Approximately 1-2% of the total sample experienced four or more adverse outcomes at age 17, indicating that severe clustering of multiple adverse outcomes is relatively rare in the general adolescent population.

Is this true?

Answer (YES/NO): YES